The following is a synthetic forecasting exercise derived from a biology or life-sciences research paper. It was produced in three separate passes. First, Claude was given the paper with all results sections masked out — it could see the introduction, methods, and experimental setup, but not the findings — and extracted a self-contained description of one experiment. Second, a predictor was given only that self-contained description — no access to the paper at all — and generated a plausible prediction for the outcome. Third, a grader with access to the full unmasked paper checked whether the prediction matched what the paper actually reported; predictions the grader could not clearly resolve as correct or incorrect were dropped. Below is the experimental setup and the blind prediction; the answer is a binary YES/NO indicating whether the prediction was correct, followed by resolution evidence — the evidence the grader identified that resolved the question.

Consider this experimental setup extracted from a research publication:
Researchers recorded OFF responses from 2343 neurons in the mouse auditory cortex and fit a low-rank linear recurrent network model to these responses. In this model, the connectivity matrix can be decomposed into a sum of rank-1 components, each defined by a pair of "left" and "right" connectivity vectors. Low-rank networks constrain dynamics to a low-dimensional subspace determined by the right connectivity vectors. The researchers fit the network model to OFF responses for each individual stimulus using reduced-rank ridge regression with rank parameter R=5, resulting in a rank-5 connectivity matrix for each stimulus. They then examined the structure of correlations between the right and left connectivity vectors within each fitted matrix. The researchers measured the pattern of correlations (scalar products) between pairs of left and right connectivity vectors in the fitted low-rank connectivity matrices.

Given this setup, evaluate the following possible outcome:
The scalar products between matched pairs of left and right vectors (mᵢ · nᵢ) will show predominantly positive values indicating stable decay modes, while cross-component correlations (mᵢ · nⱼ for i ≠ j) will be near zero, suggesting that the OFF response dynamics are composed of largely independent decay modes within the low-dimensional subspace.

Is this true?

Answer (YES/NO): NO